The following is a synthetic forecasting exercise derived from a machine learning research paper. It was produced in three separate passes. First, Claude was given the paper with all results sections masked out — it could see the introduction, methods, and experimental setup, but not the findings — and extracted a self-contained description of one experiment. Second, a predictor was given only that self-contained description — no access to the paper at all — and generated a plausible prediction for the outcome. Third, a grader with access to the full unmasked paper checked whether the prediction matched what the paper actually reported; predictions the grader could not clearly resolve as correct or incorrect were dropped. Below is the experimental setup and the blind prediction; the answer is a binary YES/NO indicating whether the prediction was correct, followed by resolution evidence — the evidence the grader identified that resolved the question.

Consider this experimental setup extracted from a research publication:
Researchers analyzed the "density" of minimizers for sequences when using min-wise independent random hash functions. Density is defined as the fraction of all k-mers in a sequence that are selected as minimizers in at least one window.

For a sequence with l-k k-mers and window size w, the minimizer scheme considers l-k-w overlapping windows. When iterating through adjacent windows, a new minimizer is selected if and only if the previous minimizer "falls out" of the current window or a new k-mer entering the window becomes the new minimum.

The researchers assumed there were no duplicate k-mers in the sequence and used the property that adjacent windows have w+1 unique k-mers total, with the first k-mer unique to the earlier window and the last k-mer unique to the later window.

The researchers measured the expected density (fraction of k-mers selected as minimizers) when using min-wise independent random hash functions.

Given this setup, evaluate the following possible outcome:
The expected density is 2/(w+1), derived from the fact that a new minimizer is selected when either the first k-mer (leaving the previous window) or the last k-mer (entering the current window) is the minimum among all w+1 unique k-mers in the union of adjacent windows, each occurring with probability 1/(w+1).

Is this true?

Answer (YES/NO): YES